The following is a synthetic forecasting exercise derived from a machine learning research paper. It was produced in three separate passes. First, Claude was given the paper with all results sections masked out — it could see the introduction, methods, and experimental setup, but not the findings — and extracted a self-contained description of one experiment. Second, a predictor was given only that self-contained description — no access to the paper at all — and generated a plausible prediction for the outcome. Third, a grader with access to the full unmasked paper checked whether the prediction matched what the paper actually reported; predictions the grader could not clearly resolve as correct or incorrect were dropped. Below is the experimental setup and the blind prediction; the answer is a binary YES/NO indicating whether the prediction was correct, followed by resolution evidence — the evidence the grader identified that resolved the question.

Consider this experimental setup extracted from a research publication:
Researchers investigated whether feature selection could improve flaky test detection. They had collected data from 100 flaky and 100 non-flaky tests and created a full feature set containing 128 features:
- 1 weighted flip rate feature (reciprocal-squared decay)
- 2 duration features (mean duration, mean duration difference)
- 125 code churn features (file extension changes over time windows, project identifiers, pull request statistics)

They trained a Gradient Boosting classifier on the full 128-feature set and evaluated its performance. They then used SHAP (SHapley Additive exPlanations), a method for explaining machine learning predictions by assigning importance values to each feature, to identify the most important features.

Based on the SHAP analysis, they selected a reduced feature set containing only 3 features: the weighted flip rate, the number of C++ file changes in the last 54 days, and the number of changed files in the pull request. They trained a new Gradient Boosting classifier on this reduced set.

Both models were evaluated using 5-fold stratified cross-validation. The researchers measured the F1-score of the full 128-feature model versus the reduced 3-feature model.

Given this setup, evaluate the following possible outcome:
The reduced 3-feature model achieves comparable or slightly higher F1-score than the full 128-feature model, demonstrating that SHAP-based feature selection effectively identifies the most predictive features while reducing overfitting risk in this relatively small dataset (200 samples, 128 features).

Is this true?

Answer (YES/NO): YES